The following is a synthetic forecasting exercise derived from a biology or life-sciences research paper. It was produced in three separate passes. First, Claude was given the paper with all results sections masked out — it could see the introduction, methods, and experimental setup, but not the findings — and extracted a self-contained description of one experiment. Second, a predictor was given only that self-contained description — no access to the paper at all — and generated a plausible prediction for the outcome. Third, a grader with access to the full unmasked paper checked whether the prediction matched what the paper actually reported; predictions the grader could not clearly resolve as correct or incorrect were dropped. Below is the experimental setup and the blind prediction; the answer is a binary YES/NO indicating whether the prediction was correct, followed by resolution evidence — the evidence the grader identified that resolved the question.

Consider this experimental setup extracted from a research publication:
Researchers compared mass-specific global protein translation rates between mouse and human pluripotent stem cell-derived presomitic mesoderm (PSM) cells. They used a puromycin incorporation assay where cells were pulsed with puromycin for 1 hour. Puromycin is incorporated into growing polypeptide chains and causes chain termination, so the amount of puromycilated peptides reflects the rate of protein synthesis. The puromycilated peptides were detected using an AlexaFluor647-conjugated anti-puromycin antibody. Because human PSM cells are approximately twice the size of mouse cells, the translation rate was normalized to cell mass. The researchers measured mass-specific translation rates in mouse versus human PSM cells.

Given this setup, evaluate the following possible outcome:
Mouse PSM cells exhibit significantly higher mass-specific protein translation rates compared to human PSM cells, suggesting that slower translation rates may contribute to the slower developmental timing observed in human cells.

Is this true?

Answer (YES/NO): YES